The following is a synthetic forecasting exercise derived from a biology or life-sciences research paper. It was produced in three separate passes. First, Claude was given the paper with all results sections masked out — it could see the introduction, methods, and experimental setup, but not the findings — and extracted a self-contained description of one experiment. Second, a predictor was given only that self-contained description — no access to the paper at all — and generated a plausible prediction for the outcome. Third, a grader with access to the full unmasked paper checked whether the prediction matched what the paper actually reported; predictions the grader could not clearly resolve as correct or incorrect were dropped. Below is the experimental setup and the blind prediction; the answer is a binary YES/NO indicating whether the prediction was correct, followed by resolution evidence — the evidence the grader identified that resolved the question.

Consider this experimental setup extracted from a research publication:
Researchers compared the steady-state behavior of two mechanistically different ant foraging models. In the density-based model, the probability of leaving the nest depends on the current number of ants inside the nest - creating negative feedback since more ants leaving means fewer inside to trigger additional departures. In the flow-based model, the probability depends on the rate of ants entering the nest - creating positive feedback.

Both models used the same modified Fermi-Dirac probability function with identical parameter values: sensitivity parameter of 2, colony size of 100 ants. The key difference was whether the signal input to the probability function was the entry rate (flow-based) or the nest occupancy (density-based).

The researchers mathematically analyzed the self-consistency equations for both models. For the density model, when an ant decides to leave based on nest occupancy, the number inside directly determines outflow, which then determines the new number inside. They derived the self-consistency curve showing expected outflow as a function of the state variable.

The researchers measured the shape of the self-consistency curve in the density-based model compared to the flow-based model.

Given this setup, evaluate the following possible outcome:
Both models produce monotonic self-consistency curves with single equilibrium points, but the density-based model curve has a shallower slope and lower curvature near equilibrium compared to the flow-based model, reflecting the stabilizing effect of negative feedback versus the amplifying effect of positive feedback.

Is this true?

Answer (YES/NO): NO